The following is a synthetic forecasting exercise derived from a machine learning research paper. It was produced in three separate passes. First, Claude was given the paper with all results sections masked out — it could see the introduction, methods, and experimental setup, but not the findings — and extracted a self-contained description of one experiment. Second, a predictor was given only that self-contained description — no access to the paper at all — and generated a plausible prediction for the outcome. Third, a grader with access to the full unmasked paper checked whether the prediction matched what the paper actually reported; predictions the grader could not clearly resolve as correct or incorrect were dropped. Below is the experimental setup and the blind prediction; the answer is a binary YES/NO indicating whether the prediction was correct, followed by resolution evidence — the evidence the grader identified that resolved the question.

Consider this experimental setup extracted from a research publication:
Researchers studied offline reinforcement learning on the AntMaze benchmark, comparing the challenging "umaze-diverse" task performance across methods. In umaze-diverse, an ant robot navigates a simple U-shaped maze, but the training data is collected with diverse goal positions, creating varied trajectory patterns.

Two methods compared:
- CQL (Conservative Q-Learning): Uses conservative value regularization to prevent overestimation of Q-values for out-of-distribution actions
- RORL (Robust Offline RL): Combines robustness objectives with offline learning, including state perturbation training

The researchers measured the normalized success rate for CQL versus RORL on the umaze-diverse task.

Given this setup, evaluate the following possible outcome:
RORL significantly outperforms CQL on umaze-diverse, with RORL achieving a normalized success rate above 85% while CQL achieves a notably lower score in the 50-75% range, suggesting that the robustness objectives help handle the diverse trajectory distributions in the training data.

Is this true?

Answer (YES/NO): NO